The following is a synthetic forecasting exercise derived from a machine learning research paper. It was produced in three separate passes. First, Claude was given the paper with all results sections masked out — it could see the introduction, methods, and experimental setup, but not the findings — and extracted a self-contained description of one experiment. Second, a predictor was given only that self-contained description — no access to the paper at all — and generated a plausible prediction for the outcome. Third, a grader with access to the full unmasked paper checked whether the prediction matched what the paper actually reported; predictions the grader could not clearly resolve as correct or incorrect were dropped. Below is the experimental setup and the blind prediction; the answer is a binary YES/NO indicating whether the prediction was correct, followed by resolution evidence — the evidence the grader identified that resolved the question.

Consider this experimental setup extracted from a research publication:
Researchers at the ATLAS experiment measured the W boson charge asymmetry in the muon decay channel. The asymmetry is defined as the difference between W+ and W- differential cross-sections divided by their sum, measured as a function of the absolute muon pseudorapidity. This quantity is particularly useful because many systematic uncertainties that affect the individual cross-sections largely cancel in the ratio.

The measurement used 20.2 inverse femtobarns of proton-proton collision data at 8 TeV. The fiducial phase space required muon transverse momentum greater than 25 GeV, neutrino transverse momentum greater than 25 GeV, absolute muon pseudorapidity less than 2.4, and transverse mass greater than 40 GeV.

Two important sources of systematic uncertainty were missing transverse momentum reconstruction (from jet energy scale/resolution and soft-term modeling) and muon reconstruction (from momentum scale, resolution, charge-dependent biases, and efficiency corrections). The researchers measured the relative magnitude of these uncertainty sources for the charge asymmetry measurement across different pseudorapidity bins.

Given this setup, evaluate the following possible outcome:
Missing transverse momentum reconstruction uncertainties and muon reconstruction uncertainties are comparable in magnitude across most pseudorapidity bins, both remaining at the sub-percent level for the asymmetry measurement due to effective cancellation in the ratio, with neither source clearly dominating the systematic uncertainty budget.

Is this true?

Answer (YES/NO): NO